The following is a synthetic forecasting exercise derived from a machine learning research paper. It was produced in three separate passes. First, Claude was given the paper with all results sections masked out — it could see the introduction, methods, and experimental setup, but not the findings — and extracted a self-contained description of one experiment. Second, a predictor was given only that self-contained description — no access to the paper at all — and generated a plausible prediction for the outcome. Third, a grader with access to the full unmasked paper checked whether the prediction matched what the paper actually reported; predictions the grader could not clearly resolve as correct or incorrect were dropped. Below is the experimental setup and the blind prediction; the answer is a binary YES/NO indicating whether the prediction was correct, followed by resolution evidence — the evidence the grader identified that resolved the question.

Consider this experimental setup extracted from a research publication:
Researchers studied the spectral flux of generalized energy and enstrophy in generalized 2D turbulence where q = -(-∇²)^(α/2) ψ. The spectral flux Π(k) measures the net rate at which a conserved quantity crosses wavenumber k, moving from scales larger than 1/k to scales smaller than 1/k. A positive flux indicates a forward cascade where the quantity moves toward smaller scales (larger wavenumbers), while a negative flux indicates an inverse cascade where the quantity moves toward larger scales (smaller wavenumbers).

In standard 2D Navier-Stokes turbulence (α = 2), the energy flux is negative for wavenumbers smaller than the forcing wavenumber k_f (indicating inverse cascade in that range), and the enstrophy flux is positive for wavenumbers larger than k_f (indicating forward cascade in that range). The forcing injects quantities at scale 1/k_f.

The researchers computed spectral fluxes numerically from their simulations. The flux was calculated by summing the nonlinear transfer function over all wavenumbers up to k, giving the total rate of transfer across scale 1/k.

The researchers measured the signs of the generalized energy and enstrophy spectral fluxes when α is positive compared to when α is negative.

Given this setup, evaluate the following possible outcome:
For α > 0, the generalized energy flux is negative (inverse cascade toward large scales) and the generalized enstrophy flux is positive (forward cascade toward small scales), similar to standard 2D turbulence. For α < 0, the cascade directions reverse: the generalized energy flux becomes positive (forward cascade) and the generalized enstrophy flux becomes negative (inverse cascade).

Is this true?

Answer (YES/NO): YES